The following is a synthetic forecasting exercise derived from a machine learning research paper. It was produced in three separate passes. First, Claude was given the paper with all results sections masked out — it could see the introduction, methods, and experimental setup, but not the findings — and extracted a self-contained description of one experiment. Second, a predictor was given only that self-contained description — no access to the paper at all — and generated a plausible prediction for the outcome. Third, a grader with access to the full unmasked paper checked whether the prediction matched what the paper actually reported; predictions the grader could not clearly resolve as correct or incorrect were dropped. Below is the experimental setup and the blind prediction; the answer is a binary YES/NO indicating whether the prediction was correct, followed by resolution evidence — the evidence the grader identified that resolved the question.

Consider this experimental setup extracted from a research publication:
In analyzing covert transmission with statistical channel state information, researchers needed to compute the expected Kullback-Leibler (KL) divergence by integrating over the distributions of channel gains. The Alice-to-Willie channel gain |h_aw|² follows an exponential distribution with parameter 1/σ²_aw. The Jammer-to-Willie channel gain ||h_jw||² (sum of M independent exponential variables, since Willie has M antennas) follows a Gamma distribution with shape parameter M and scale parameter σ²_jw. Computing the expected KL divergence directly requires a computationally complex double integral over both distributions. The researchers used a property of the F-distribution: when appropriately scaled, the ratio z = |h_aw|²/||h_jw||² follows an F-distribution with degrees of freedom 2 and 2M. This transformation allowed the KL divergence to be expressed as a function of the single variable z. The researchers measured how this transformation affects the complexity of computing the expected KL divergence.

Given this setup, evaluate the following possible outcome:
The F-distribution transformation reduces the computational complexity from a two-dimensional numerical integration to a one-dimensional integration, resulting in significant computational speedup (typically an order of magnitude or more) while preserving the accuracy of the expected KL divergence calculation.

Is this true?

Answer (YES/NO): NO